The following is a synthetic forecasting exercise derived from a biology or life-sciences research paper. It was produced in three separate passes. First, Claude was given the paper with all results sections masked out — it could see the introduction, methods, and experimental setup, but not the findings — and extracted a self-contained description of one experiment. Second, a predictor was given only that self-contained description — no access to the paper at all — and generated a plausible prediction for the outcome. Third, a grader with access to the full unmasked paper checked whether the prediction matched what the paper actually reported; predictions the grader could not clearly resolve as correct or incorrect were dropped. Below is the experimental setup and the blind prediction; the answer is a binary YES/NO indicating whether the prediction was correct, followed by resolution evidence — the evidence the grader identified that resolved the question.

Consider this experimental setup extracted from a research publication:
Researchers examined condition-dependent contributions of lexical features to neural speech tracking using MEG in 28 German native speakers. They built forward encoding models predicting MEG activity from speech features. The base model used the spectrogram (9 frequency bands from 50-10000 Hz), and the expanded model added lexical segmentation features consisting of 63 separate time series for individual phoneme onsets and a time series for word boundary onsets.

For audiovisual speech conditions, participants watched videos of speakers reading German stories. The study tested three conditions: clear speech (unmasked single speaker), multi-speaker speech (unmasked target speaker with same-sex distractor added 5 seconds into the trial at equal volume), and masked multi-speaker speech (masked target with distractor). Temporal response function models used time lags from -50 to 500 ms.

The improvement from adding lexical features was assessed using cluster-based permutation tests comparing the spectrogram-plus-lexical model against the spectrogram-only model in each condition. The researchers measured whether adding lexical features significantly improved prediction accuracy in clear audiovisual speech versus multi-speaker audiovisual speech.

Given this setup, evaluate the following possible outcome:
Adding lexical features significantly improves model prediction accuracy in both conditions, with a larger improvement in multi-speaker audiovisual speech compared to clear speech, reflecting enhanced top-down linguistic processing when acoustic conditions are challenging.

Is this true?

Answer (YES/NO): NO